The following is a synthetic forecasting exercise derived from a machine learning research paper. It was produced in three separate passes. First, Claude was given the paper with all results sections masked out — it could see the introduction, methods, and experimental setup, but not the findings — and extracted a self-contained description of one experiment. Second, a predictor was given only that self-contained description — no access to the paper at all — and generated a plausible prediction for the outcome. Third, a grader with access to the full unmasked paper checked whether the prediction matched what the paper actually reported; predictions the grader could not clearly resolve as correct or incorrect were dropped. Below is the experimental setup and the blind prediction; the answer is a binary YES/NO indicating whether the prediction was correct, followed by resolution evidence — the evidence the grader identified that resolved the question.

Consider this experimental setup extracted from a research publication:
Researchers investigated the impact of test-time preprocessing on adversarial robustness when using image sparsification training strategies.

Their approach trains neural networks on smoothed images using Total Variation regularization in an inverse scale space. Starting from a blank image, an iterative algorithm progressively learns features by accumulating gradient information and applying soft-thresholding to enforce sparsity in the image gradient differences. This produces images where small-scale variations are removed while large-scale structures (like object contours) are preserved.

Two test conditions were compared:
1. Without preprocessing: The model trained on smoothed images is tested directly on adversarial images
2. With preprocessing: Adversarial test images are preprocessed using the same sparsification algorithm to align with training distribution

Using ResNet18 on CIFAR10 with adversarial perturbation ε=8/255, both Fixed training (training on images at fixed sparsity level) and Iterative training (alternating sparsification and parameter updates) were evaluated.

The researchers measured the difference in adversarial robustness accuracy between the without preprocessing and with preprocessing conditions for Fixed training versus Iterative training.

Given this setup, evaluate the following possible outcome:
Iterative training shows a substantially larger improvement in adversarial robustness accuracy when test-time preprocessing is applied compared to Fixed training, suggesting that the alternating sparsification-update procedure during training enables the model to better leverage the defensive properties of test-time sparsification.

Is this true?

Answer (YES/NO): NO